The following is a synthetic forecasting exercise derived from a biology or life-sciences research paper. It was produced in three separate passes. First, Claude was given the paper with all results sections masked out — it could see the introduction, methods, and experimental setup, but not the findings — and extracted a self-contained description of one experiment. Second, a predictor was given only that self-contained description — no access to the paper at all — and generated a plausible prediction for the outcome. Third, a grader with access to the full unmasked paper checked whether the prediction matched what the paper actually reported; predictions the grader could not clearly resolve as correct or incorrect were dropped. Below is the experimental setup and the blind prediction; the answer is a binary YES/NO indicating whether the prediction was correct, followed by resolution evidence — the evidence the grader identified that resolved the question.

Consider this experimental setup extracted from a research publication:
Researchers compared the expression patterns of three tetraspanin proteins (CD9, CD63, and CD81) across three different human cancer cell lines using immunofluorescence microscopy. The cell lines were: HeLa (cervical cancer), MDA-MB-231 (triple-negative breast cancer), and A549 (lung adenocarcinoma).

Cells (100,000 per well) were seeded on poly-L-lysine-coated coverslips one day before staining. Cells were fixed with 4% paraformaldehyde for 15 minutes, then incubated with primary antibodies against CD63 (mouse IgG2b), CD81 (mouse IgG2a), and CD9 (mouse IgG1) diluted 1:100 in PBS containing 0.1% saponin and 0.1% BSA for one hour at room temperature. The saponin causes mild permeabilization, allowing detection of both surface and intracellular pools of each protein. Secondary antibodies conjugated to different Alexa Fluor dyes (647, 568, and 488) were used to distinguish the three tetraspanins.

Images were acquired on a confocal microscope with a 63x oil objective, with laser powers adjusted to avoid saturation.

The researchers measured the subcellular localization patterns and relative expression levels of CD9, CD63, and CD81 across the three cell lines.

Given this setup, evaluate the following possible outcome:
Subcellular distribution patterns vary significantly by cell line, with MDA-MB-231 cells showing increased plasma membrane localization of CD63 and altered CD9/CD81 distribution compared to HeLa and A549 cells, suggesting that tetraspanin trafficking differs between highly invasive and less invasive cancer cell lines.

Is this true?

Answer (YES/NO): YES